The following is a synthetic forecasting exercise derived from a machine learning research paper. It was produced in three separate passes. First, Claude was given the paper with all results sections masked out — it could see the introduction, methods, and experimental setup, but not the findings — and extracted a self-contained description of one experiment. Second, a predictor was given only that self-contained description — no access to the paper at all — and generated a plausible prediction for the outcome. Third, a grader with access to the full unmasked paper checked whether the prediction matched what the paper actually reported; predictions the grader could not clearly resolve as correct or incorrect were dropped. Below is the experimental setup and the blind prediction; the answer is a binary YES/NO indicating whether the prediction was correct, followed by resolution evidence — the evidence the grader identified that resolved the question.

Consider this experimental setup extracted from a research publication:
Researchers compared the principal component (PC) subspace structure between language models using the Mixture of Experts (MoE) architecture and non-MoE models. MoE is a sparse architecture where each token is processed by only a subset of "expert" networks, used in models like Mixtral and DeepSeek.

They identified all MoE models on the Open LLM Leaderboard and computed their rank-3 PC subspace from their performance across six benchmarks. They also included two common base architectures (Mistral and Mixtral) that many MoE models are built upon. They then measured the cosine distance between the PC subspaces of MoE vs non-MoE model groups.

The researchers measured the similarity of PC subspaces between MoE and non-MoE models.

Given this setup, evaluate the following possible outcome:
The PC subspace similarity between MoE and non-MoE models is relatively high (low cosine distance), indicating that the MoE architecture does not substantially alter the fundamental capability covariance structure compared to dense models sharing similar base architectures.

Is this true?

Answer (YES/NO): YES